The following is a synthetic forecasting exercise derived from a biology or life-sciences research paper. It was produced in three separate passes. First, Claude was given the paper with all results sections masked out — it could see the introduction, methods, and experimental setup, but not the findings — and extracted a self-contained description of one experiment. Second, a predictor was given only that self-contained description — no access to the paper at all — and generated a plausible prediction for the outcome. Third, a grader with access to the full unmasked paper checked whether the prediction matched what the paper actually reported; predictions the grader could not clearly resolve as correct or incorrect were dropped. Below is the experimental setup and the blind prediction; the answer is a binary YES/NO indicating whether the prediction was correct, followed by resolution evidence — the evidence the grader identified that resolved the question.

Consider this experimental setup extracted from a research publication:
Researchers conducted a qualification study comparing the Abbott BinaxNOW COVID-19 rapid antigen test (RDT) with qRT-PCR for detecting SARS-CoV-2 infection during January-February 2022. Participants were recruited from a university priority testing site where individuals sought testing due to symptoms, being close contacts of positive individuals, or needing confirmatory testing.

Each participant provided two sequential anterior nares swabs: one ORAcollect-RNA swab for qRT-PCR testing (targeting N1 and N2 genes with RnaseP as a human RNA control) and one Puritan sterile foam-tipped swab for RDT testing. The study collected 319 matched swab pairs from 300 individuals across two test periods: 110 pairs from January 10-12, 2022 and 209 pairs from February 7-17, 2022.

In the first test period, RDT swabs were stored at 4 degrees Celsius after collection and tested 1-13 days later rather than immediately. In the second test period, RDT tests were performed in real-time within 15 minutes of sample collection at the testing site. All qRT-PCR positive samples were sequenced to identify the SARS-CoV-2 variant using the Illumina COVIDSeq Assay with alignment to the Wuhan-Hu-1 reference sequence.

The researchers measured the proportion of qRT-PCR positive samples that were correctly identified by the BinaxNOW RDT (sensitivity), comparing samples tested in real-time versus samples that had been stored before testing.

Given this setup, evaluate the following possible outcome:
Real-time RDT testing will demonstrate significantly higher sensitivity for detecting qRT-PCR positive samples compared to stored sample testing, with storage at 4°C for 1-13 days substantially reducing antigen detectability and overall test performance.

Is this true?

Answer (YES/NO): NO